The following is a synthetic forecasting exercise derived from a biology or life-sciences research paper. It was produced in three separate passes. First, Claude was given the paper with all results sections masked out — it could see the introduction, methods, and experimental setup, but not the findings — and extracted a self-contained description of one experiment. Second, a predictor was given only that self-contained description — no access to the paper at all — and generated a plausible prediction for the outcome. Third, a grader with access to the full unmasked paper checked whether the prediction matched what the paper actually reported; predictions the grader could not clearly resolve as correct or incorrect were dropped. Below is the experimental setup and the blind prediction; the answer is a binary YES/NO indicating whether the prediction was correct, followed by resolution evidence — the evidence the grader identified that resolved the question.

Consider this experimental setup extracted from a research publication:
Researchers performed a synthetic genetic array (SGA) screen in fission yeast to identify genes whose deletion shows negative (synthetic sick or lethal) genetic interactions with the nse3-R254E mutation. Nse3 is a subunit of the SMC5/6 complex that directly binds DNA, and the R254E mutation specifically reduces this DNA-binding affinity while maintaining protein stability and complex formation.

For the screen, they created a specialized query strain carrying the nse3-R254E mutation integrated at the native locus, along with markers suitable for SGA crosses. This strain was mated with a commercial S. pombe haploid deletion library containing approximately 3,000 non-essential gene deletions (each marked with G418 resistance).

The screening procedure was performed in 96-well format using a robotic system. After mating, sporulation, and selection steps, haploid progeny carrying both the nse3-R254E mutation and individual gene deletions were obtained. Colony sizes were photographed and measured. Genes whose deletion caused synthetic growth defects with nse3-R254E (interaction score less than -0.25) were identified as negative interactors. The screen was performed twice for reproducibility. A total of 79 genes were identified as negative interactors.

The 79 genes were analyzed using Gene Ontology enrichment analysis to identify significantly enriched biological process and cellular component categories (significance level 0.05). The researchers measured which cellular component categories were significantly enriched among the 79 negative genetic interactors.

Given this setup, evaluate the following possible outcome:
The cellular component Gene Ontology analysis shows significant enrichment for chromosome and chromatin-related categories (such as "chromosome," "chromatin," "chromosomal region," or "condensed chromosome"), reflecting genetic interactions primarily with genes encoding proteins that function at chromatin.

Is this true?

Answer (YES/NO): NO